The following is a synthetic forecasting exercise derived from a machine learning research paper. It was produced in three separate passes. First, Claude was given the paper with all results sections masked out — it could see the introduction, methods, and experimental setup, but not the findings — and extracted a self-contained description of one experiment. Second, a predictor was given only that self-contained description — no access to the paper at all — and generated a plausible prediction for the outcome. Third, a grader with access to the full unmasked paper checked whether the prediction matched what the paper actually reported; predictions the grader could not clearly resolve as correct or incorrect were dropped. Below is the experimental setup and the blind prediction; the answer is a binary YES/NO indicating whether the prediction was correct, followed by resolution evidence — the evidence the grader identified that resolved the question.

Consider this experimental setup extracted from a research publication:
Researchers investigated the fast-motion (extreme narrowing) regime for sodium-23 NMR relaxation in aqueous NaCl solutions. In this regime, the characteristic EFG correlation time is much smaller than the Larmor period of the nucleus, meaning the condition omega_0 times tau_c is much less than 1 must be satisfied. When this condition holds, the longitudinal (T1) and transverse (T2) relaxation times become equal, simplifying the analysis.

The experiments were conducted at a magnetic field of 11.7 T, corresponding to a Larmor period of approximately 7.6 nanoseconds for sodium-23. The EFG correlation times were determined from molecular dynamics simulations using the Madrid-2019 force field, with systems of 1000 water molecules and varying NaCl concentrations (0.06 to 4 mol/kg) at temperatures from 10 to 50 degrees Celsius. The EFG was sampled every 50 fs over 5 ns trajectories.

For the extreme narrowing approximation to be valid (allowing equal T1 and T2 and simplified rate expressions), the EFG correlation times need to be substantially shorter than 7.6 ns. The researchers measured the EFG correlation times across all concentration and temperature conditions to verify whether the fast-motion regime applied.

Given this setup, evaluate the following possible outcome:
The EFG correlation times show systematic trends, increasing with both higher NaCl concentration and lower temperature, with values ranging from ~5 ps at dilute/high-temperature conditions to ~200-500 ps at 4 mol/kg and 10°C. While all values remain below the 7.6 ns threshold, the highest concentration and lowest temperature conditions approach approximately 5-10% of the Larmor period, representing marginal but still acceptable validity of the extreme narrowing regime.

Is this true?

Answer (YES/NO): NO